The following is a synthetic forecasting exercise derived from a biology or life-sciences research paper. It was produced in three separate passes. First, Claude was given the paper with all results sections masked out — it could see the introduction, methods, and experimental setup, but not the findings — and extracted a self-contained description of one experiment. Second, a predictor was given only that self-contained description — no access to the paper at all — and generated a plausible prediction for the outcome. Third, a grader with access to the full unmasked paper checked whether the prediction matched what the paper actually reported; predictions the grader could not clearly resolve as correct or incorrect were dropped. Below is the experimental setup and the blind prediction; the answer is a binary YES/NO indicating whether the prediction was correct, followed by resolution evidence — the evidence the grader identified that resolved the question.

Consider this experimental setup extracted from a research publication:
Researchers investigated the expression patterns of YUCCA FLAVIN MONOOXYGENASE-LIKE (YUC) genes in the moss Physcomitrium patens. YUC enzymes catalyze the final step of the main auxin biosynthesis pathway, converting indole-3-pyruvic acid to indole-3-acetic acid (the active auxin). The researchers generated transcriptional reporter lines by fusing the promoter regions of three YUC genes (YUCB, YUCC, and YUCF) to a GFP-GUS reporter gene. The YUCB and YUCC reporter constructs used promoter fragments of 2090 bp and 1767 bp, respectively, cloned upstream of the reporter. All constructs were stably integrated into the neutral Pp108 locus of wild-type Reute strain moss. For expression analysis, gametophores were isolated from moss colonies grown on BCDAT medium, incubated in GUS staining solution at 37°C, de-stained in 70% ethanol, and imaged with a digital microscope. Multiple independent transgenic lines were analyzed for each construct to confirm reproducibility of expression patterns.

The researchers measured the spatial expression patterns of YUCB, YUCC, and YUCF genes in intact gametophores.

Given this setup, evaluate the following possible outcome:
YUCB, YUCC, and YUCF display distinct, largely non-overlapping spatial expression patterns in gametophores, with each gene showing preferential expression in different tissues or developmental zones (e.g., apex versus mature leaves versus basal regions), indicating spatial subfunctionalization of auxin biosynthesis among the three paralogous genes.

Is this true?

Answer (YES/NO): NO